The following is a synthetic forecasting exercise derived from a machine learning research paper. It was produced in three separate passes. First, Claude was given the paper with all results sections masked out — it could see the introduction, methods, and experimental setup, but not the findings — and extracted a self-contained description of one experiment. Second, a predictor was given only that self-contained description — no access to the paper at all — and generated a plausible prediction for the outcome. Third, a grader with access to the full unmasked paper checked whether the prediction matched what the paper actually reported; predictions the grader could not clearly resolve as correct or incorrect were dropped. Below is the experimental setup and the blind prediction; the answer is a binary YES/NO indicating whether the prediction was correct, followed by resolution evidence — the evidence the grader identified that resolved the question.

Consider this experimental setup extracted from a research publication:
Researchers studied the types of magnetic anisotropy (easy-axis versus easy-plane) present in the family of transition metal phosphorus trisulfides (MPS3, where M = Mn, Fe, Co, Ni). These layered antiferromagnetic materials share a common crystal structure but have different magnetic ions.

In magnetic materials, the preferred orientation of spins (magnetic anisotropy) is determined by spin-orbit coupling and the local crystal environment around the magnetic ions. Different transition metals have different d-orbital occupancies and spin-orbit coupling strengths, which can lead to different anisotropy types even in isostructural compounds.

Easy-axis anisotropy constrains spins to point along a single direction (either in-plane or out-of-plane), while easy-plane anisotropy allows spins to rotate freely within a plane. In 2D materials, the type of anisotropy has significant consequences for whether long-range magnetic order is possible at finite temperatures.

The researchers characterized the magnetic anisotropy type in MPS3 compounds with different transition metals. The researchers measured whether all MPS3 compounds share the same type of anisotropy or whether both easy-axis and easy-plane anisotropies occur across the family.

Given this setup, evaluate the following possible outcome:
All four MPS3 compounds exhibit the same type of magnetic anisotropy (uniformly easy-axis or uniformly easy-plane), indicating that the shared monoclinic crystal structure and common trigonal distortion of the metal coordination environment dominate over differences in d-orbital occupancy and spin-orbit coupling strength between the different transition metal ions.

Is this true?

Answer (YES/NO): NO